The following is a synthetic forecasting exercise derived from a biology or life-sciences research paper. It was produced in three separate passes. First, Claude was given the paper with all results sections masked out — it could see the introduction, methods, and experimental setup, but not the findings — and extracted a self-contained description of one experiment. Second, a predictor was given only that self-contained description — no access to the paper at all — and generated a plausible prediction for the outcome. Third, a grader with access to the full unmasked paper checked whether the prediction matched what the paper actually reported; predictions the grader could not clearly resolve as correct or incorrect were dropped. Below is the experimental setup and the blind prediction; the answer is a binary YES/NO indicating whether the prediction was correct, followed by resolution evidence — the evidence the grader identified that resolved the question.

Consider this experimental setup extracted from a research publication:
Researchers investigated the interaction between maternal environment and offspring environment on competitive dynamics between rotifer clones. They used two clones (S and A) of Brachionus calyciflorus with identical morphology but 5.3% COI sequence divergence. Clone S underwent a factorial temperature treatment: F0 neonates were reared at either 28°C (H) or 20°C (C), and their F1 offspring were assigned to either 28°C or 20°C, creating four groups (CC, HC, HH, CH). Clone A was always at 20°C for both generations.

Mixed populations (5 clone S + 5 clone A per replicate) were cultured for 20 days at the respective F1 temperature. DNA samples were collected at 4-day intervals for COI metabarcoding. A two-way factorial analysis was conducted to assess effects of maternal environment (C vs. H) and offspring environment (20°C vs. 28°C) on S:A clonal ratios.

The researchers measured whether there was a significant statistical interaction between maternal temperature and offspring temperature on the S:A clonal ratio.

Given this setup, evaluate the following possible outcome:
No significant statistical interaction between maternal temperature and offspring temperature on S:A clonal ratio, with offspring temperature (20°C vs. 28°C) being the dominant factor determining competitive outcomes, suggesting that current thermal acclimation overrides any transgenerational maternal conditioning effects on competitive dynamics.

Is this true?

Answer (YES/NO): NO